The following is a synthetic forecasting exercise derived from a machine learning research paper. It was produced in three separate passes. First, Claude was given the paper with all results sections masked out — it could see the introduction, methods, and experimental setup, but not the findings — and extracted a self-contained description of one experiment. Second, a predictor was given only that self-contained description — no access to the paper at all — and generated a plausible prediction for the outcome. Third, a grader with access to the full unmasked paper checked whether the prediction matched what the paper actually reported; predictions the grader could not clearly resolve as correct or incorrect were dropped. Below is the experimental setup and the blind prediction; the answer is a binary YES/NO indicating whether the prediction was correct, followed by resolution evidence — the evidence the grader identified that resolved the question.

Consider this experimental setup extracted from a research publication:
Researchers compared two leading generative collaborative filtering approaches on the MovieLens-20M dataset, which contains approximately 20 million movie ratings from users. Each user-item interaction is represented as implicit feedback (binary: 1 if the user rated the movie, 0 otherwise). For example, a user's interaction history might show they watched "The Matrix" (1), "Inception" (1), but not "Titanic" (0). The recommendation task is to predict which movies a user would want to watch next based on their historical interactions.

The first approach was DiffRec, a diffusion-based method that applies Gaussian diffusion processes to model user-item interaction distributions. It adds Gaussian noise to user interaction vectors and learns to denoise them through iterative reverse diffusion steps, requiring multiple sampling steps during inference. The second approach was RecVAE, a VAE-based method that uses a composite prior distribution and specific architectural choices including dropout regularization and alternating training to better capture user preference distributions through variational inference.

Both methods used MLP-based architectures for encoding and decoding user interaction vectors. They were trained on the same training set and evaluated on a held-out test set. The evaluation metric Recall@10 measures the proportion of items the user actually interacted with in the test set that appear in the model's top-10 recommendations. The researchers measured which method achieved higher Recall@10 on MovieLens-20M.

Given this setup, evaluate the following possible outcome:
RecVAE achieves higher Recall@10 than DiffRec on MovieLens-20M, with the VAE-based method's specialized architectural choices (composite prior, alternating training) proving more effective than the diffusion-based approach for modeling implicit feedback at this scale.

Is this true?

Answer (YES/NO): NO